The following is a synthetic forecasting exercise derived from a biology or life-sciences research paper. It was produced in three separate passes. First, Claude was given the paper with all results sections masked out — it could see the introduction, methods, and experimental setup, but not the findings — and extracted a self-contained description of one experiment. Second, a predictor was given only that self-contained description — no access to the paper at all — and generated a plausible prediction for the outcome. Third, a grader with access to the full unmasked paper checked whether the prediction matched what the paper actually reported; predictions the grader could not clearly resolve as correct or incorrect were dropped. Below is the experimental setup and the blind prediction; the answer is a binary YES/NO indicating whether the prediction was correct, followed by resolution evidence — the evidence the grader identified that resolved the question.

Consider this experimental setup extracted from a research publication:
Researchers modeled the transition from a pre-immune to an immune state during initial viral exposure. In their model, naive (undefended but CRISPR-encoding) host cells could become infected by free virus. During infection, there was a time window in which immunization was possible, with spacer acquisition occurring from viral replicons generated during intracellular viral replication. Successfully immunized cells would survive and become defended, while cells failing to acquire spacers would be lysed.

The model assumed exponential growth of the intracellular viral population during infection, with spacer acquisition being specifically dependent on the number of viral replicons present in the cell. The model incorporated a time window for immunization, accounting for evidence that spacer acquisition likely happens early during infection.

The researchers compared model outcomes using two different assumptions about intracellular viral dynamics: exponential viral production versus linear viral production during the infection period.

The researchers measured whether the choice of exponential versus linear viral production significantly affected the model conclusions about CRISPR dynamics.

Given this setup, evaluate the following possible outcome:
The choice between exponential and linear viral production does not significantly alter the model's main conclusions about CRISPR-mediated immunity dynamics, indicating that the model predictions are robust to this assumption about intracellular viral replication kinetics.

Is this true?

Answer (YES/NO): YES